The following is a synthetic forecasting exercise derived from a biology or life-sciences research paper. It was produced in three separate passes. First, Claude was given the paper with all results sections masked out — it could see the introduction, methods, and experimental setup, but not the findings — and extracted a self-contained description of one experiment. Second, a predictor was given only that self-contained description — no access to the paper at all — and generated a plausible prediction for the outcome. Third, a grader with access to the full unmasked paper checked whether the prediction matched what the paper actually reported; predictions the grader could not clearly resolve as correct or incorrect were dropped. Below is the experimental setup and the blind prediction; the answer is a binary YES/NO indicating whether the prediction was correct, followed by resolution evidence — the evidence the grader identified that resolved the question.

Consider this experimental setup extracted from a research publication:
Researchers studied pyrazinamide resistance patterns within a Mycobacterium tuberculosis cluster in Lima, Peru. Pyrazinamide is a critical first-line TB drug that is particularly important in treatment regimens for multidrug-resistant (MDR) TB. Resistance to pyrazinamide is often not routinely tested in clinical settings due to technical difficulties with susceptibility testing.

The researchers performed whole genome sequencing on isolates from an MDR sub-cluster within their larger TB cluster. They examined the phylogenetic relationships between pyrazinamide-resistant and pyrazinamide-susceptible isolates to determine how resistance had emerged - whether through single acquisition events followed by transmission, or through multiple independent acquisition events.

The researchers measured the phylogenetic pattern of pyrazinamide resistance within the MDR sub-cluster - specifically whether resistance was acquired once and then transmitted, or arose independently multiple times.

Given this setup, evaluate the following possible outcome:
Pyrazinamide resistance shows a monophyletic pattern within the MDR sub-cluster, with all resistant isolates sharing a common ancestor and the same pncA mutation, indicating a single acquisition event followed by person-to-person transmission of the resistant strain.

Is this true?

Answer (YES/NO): NO